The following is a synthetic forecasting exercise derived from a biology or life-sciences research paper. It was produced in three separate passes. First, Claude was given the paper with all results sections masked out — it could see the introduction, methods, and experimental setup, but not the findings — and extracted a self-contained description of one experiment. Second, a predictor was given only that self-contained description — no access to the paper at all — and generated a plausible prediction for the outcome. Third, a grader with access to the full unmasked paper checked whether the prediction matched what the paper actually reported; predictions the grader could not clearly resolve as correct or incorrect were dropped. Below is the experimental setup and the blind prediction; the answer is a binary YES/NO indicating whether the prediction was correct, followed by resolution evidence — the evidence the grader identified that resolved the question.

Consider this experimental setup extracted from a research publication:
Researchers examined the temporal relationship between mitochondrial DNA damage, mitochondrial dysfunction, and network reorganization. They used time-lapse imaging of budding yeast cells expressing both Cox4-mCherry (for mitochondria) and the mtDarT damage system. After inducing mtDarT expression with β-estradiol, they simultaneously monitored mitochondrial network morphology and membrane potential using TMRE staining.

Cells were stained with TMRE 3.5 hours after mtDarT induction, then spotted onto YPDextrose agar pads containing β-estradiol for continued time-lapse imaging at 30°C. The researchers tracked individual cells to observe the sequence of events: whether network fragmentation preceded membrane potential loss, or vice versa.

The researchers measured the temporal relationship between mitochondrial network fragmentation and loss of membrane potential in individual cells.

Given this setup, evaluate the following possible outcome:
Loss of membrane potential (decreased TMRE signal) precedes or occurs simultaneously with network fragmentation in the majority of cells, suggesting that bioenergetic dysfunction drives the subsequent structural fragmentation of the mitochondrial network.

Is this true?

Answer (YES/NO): YES